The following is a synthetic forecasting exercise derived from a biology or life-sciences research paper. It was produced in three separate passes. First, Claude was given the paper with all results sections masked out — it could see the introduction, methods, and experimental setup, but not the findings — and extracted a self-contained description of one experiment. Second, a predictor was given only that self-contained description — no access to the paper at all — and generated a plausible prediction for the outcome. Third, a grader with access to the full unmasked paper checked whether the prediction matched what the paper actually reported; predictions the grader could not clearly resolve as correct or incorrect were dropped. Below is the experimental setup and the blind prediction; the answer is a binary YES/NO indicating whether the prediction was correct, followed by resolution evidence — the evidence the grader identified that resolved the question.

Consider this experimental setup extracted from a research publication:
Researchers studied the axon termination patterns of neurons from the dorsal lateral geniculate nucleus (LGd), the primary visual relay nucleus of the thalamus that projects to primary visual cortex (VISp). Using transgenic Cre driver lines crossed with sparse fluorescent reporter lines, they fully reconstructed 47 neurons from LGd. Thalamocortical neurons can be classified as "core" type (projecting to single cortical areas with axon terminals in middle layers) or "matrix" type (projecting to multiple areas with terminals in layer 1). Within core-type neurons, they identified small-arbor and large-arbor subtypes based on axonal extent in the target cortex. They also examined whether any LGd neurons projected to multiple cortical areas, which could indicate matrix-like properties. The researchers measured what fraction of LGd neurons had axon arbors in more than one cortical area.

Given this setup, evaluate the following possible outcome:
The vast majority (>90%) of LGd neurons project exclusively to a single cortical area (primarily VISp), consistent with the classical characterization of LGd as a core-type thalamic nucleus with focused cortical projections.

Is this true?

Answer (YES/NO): YES